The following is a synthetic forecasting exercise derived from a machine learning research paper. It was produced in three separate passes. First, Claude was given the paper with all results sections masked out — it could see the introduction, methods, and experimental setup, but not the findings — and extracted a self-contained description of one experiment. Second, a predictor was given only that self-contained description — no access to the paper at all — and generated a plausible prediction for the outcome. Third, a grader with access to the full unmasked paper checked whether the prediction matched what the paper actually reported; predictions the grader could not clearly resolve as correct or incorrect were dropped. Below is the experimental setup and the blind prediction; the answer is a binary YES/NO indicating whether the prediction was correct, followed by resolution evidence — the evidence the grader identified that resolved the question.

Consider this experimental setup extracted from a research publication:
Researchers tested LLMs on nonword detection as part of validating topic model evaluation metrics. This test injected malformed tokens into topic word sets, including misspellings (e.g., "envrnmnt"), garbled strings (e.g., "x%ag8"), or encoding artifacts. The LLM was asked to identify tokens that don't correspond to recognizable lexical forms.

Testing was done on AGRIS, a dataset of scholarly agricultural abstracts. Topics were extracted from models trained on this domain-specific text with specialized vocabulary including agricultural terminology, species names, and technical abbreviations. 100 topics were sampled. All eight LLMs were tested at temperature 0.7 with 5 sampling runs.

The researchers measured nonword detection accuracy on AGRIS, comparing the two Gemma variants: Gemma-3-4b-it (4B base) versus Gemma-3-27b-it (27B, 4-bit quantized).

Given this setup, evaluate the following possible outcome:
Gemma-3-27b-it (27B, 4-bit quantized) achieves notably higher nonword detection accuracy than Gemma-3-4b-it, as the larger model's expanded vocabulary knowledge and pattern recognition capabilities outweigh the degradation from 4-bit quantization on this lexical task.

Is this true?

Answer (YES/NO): NO